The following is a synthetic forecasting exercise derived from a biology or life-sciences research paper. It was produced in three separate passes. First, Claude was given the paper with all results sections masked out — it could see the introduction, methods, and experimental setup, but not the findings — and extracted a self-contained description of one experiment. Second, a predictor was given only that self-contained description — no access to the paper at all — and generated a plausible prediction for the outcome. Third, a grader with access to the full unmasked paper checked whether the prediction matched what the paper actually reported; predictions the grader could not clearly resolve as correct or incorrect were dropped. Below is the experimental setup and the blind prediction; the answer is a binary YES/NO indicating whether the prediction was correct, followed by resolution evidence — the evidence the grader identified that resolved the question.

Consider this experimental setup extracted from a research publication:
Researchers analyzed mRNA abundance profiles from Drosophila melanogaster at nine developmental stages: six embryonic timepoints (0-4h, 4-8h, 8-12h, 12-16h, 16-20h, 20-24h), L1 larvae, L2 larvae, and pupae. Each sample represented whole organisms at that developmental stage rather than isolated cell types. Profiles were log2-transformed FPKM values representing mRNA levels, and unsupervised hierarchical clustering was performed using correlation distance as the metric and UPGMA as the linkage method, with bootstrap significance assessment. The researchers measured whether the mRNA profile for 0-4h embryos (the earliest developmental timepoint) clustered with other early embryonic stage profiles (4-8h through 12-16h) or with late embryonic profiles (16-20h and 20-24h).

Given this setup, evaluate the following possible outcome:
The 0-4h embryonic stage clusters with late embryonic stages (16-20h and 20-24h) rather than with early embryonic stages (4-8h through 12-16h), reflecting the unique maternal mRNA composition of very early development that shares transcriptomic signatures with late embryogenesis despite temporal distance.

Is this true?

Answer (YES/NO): YES